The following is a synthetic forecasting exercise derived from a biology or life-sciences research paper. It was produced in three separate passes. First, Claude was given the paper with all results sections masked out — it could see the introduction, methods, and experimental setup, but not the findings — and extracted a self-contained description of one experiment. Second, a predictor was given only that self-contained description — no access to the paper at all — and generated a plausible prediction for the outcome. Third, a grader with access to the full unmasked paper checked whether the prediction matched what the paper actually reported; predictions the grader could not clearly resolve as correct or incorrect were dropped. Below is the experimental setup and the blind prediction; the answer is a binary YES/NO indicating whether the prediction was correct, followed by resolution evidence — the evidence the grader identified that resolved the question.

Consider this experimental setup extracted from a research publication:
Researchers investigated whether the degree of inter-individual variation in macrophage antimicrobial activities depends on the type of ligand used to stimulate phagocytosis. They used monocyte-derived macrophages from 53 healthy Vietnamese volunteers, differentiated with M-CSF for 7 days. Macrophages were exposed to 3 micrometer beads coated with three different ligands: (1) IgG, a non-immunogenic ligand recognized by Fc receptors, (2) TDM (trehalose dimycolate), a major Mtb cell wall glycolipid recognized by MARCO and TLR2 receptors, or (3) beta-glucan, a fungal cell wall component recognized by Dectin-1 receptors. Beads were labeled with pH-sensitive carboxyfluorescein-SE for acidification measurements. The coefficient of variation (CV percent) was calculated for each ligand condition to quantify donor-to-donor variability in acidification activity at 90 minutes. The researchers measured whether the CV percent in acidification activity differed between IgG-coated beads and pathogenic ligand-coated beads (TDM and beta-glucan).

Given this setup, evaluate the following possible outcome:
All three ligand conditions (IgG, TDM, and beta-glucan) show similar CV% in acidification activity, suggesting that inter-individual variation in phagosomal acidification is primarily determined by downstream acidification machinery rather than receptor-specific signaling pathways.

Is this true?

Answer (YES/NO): YES